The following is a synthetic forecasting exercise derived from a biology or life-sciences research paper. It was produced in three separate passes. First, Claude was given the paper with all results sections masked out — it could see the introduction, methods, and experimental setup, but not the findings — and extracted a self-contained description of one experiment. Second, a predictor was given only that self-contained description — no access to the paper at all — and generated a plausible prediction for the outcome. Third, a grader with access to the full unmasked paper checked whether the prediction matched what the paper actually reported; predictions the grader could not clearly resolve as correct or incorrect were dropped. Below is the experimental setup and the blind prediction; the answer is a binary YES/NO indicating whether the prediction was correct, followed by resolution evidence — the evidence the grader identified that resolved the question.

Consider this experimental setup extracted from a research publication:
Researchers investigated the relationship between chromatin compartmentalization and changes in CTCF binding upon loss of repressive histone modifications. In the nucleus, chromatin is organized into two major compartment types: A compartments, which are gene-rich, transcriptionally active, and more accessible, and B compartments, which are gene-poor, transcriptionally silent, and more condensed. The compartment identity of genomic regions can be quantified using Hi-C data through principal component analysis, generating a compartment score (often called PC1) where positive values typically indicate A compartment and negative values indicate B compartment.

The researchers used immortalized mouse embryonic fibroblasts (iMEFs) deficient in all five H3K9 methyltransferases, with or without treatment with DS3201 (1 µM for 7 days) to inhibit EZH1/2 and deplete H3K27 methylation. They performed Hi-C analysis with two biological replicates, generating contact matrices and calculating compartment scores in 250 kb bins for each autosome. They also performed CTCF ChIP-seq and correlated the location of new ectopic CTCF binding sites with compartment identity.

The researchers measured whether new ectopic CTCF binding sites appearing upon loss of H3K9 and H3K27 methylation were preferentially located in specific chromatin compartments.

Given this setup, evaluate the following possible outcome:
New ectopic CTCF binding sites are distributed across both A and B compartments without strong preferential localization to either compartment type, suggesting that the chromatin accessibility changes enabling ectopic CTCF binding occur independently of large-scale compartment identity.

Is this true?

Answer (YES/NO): NO